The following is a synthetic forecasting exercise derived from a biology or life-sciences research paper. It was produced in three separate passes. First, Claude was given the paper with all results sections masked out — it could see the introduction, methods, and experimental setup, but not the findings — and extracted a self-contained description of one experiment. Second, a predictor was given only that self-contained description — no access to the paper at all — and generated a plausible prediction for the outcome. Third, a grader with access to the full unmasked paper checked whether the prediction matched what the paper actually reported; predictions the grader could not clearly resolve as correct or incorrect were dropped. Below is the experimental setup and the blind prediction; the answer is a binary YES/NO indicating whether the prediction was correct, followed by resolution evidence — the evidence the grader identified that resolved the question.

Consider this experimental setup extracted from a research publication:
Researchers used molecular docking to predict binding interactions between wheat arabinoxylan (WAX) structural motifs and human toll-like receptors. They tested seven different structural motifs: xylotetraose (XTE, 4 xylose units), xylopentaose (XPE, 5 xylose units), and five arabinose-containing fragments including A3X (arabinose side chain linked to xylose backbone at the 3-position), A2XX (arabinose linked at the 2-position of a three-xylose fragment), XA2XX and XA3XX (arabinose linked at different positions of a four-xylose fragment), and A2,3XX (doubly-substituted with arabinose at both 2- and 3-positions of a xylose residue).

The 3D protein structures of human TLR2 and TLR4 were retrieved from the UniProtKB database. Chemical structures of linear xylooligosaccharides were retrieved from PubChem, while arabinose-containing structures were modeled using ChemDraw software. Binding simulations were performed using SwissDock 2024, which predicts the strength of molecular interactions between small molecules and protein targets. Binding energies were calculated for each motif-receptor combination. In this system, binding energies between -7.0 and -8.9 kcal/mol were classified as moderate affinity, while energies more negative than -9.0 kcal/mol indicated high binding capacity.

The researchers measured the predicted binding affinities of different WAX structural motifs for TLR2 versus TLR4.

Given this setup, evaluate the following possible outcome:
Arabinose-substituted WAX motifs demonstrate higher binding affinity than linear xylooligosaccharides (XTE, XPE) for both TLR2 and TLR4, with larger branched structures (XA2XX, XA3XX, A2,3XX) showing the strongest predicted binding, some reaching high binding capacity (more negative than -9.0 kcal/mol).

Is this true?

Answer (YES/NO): NO